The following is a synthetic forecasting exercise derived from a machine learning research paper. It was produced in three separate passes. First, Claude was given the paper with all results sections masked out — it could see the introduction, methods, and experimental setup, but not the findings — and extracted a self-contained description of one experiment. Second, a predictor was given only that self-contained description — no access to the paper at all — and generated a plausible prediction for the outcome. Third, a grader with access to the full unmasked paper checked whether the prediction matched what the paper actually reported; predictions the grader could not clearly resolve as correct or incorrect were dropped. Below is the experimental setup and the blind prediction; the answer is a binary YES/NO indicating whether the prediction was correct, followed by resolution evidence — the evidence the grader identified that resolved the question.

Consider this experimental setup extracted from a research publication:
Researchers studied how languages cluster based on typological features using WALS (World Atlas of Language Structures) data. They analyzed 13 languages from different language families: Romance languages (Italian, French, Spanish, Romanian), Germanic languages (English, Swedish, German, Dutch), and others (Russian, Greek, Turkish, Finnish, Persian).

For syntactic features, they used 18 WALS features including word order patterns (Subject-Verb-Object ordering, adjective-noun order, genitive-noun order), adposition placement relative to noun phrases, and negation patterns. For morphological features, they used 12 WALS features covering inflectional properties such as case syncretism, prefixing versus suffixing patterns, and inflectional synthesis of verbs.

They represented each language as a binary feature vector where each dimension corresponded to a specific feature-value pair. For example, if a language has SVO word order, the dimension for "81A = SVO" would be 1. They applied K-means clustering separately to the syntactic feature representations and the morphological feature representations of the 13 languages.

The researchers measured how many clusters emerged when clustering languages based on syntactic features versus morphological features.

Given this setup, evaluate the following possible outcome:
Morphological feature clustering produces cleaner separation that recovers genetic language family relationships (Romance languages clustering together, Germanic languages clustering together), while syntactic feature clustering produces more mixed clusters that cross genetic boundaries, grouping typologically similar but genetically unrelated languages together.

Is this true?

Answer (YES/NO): YES